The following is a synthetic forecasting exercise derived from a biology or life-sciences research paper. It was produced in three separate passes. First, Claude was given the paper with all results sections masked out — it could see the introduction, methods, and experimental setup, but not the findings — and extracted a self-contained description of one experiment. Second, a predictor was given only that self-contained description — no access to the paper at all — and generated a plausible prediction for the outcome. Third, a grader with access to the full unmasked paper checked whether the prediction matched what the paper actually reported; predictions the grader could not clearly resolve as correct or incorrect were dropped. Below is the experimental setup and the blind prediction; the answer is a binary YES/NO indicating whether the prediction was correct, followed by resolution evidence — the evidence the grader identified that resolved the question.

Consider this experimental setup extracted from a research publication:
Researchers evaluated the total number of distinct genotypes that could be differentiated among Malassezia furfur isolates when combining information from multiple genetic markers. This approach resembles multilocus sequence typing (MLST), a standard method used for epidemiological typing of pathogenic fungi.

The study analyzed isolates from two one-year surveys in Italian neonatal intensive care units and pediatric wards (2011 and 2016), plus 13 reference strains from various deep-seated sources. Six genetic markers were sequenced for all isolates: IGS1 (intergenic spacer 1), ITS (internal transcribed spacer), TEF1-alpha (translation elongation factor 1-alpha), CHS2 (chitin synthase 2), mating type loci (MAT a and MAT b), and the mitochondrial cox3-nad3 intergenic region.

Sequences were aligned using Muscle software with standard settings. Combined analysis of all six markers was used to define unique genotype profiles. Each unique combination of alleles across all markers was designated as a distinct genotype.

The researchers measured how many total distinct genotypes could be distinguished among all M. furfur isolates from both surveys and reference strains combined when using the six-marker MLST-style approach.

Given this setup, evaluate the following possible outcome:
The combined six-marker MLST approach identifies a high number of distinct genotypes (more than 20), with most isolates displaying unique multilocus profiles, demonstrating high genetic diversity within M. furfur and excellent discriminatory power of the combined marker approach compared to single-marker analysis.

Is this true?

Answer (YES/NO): NO